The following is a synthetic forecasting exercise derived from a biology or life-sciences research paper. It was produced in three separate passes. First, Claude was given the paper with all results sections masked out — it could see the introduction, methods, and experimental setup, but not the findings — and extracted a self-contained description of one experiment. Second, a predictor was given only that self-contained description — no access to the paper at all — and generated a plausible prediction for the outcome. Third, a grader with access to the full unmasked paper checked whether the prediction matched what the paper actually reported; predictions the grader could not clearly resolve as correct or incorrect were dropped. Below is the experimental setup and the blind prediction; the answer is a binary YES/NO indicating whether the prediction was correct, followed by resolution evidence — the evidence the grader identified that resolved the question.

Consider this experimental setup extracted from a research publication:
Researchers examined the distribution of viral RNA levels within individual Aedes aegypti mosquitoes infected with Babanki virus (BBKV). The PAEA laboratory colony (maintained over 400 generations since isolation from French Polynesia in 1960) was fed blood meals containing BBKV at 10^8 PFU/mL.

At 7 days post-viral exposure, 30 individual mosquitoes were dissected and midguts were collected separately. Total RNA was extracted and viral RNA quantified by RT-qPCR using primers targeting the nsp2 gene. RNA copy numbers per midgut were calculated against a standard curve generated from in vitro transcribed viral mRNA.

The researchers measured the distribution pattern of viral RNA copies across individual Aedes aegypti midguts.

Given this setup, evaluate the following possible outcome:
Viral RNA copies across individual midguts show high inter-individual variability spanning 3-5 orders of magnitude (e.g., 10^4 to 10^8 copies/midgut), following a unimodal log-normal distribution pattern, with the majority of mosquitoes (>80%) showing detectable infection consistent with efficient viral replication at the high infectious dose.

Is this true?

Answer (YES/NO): NO